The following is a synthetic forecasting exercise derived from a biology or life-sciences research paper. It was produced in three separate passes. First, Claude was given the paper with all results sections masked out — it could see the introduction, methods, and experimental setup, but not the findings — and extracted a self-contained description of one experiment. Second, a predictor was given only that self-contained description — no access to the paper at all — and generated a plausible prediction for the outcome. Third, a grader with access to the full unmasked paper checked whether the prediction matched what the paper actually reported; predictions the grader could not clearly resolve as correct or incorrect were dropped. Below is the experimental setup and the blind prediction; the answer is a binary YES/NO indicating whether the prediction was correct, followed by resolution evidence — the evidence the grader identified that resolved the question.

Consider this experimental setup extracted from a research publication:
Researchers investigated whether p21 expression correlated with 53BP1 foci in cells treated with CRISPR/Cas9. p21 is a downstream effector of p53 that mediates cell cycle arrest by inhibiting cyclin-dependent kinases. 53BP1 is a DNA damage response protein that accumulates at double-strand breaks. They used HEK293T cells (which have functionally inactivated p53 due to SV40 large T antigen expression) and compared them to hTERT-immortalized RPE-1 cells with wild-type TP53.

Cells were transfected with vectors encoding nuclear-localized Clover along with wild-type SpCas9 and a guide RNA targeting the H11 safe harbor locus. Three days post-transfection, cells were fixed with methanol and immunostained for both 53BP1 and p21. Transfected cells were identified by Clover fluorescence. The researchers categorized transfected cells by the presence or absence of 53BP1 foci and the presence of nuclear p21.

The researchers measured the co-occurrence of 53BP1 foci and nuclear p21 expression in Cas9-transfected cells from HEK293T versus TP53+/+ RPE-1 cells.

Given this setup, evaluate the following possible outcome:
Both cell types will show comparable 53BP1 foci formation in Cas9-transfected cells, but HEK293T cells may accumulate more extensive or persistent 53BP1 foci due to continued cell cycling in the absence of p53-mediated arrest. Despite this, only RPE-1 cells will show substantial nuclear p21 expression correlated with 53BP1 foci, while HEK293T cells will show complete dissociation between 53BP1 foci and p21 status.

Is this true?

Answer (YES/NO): NO